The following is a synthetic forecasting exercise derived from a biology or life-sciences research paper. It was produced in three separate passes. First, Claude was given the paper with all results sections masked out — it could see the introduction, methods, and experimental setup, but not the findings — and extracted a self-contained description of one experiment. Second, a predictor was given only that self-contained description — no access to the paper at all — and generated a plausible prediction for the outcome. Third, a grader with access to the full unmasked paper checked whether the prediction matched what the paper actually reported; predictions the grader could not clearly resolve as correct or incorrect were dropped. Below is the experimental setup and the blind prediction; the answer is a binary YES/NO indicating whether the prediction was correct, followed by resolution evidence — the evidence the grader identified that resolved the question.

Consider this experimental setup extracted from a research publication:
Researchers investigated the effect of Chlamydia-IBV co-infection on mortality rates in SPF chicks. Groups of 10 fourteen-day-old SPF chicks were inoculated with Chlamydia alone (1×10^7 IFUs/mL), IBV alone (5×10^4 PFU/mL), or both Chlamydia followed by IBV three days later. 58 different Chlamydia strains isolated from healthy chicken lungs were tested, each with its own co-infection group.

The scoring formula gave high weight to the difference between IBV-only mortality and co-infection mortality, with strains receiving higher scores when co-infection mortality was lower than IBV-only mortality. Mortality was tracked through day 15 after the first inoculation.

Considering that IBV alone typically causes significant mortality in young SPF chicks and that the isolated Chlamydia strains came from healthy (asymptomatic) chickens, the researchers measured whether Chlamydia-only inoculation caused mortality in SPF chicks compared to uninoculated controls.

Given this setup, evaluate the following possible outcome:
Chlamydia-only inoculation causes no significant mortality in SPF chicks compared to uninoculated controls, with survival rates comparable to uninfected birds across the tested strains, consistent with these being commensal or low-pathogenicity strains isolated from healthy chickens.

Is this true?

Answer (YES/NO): YES